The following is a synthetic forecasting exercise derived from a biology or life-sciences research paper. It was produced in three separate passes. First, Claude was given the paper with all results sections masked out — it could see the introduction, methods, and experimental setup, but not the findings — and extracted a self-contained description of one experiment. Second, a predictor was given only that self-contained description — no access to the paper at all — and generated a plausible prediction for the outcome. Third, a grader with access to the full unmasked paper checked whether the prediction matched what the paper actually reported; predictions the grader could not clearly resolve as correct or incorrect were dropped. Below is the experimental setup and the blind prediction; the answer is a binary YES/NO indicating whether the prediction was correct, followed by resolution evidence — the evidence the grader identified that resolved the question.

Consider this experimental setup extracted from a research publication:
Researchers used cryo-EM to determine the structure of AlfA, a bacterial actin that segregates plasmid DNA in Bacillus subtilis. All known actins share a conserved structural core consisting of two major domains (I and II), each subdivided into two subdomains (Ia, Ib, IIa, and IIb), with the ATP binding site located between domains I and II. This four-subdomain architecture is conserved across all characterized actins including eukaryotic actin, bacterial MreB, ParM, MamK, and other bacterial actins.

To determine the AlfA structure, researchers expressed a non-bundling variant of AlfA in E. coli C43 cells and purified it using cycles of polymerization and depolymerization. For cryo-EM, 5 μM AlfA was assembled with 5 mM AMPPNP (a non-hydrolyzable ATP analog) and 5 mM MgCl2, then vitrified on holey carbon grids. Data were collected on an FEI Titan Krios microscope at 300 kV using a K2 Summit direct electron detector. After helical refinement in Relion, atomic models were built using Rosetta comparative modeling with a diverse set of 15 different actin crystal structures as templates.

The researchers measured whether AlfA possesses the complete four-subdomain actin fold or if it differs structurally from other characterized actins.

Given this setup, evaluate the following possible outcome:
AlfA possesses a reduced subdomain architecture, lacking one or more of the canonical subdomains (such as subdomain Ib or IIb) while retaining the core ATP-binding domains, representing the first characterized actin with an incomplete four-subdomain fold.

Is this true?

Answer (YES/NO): NO